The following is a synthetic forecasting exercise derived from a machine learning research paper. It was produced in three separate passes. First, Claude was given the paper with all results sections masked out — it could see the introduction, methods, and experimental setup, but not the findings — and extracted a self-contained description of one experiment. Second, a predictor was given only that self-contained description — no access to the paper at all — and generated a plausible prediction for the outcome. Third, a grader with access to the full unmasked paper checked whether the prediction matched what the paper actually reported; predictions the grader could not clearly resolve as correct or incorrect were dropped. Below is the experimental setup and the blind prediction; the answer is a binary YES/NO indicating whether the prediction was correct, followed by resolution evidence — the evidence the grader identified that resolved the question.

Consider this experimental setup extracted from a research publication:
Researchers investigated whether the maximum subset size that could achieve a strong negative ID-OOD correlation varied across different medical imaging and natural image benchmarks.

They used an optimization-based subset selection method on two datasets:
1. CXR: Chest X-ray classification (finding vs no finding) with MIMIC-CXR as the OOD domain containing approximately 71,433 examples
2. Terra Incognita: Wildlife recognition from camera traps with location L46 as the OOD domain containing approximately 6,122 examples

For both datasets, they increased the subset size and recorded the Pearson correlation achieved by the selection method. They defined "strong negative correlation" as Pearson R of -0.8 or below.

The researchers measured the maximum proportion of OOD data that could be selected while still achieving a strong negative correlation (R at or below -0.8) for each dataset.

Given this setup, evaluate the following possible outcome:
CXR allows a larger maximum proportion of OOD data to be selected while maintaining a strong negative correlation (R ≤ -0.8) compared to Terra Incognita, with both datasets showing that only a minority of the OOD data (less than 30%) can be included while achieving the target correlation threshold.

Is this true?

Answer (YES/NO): NO